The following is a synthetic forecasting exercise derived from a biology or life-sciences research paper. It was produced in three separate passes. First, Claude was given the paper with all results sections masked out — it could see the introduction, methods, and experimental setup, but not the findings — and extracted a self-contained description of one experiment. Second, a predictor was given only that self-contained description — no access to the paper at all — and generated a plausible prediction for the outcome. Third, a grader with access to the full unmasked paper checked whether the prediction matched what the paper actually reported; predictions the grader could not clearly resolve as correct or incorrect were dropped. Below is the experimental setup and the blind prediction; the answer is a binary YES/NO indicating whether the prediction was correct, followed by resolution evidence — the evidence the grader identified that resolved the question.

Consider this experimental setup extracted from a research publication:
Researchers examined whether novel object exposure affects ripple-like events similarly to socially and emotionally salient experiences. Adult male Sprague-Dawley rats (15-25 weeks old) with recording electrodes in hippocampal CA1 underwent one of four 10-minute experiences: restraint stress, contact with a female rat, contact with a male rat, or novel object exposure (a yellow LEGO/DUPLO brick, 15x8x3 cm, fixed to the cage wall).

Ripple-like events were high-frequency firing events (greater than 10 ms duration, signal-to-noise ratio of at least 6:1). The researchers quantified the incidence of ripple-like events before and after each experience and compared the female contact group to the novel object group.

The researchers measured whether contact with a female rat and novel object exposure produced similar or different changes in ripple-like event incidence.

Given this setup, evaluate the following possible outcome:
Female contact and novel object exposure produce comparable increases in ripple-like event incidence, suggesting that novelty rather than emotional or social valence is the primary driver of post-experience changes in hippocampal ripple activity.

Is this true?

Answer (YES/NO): NO